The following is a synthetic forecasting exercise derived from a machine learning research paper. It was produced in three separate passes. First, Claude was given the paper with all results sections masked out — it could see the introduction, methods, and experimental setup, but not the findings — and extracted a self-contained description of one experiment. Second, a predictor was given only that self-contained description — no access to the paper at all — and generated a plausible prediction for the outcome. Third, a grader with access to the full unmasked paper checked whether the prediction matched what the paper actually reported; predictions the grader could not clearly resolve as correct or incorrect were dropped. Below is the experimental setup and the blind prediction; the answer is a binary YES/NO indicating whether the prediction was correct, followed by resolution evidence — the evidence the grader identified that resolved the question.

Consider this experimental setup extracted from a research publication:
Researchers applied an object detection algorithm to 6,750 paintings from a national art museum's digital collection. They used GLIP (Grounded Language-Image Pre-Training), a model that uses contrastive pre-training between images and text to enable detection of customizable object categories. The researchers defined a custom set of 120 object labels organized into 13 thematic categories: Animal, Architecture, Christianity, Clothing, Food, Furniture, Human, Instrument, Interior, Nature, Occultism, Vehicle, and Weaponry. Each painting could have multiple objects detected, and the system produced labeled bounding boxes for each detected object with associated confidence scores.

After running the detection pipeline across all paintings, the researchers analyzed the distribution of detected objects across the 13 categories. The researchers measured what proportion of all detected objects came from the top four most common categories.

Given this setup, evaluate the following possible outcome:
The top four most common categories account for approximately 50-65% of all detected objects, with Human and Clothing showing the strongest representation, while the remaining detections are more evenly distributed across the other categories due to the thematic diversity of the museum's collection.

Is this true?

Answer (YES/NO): NO